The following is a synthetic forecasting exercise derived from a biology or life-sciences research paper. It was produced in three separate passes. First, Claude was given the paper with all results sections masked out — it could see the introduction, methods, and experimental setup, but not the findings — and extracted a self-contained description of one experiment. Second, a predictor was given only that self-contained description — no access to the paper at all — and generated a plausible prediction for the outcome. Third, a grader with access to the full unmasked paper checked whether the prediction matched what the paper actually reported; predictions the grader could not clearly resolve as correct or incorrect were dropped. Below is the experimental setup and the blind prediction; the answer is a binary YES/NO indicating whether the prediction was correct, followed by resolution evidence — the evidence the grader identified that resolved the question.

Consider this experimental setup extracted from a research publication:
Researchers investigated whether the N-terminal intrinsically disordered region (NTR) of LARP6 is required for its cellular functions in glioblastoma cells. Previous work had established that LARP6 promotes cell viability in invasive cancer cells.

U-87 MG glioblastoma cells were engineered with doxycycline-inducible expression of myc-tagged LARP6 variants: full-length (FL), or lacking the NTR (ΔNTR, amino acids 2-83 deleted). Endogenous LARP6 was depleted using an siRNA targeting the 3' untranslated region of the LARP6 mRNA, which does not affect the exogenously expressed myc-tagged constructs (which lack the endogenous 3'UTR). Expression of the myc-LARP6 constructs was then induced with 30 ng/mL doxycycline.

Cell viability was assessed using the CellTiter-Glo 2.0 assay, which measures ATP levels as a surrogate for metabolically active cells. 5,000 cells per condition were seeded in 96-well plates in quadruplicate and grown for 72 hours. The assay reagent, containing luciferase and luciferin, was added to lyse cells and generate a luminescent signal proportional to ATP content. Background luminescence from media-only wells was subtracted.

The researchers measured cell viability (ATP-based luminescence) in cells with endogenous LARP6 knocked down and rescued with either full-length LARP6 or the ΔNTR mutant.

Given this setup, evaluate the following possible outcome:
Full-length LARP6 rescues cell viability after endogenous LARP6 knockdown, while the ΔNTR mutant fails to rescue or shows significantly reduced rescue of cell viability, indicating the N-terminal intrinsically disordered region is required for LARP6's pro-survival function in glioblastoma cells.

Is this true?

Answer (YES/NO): YES